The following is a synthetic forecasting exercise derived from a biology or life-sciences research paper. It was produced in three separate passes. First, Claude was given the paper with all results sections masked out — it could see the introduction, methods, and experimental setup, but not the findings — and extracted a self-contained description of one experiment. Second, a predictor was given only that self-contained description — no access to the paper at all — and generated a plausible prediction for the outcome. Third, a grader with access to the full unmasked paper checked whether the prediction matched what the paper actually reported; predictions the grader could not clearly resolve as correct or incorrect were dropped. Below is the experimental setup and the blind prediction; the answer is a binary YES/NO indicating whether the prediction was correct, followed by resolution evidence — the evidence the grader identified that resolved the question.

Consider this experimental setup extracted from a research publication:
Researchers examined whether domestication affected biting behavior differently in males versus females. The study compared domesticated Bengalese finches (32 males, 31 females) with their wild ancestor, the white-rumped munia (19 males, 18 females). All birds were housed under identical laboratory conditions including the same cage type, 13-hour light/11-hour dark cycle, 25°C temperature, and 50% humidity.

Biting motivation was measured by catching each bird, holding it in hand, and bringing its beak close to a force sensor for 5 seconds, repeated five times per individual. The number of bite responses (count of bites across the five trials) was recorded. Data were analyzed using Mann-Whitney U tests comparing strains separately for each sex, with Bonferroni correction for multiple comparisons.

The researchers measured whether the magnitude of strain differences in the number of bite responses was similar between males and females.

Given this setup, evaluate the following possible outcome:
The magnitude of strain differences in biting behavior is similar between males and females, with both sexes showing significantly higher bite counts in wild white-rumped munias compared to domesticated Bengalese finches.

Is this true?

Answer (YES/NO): YES